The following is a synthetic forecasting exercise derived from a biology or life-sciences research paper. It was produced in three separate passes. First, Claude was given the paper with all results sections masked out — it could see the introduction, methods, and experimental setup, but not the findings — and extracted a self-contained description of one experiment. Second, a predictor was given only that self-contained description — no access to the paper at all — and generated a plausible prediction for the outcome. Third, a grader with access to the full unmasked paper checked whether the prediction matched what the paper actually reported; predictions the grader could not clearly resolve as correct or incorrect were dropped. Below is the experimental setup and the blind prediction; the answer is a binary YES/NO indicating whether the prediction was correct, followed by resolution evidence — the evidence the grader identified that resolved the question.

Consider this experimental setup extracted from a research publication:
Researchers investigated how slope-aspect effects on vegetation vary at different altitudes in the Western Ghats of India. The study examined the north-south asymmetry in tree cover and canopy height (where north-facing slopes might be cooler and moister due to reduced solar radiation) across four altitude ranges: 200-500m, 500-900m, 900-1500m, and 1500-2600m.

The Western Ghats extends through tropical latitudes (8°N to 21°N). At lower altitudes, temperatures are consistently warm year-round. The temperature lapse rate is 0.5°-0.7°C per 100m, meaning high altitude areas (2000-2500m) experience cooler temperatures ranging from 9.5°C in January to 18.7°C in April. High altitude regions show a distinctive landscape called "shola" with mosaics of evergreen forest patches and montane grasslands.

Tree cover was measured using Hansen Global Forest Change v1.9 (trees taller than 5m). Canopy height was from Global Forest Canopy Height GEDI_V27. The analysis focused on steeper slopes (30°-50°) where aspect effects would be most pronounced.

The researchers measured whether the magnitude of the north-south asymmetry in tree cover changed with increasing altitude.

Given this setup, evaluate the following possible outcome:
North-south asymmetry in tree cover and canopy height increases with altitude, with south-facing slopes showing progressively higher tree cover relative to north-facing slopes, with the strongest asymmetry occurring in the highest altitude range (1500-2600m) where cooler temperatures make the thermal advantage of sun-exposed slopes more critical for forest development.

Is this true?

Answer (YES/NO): NO